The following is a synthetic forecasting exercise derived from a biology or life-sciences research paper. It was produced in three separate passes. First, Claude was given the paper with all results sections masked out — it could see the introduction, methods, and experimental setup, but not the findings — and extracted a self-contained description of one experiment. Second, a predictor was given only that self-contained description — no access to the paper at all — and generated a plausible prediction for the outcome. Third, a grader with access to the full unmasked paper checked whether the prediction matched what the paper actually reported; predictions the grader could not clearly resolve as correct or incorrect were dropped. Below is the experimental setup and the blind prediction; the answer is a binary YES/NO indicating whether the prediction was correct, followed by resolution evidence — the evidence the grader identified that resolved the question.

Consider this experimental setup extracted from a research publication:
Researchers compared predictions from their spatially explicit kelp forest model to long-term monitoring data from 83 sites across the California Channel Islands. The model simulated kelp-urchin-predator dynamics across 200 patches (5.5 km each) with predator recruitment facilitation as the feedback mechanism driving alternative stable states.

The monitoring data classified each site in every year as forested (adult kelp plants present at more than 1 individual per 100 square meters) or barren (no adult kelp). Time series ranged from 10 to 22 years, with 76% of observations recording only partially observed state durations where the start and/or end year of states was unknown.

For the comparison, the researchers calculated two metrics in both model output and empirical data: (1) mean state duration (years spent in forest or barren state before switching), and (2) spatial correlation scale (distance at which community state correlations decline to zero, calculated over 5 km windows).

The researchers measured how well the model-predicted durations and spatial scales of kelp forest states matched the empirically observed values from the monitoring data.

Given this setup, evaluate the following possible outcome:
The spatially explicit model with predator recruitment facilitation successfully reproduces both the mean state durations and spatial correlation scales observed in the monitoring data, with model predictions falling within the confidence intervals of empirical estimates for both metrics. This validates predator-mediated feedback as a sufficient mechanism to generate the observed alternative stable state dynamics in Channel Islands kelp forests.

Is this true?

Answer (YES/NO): NO